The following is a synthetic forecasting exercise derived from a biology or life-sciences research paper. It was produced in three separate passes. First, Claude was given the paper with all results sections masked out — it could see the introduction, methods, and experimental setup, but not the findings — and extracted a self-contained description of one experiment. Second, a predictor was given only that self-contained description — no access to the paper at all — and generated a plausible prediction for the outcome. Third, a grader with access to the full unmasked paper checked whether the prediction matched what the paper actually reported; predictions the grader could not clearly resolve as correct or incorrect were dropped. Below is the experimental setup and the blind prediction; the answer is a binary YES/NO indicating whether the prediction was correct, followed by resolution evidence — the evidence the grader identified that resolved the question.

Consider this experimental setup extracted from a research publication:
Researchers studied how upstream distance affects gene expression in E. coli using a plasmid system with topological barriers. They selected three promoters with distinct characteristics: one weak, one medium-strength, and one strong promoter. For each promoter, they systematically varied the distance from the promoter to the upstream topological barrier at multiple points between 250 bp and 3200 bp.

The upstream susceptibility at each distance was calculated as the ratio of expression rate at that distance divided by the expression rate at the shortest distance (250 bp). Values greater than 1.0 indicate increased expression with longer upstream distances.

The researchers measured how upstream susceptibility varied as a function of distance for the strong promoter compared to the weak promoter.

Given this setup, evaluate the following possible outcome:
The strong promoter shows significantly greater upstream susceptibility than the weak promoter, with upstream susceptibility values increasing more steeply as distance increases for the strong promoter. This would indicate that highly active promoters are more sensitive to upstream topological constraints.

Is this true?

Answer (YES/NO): NO